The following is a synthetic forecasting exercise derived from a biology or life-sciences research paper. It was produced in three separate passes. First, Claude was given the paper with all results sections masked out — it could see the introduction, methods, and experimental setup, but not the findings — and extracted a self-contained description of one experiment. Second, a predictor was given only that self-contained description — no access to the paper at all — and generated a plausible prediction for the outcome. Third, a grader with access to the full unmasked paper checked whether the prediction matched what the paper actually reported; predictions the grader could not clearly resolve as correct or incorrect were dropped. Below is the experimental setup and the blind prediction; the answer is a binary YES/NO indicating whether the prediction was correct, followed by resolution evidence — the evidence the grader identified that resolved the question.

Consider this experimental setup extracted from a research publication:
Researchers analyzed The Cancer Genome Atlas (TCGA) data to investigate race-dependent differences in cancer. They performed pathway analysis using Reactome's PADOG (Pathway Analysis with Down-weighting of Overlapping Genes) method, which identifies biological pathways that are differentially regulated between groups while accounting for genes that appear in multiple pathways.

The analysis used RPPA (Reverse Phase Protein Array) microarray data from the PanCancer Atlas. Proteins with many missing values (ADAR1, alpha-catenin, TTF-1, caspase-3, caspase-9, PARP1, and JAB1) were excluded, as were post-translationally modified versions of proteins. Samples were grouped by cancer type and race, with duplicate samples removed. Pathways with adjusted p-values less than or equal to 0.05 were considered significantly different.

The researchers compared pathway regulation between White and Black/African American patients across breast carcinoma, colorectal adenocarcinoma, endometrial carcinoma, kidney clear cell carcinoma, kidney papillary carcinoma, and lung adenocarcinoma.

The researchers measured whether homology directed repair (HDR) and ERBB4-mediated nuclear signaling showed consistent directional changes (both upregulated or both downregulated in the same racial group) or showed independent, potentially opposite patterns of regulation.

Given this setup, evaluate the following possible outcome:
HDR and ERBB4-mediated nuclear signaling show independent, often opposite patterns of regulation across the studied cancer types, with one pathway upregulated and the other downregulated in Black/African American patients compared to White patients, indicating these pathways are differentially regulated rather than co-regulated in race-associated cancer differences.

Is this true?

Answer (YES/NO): NO